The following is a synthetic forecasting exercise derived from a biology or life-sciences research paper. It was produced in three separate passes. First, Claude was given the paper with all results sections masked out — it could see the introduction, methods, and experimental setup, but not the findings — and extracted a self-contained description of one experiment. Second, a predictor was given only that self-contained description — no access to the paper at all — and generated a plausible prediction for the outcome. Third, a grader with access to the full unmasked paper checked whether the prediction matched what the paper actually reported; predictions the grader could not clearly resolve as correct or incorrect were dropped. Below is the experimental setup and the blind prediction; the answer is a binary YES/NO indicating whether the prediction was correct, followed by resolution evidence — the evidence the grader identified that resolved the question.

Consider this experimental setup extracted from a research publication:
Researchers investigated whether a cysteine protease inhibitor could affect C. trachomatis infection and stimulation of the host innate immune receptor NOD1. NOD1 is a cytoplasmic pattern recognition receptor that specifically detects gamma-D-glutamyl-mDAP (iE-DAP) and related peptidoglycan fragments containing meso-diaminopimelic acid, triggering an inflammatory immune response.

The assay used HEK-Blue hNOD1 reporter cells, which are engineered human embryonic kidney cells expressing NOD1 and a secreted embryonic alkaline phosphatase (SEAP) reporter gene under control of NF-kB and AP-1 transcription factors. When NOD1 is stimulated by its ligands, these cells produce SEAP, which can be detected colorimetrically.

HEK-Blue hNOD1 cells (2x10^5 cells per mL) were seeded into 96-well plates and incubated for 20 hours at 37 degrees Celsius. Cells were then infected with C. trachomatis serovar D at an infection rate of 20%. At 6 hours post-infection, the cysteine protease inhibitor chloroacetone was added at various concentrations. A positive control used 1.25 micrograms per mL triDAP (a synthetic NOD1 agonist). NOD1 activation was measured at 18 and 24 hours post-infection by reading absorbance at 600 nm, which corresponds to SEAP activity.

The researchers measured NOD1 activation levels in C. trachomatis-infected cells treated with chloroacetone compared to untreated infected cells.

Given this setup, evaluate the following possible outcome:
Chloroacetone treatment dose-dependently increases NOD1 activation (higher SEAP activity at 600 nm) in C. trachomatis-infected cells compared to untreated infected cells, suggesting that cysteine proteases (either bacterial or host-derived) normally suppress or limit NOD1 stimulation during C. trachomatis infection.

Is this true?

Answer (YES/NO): YES